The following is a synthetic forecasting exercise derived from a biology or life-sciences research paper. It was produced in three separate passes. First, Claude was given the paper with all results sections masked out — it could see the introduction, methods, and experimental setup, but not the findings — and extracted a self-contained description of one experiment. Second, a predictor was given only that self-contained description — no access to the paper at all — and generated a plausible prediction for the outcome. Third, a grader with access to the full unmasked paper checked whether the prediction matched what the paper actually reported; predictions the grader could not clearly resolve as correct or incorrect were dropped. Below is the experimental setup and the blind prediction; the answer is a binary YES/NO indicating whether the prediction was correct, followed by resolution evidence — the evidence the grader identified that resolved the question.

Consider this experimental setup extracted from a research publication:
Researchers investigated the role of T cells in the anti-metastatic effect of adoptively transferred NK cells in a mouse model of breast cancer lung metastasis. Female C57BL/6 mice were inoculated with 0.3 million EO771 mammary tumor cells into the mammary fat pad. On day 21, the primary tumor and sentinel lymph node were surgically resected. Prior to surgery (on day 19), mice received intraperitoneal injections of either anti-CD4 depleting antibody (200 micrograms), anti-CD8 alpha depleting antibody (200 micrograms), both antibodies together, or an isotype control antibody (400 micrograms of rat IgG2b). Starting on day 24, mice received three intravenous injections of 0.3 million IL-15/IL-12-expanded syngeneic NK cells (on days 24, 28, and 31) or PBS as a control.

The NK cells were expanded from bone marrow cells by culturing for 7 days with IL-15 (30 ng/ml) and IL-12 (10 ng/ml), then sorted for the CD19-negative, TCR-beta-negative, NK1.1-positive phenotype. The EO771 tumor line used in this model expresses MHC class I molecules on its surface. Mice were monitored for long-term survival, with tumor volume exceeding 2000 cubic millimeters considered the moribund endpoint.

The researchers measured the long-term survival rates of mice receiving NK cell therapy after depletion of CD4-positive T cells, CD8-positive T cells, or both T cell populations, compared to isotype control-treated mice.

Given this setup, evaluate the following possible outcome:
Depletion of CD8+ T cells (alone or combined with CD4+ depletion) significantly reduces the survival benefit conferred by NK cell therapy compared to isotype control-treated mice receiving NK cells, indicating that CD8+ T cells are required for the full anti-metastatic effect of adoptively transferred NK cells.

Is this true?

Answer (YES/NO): YES